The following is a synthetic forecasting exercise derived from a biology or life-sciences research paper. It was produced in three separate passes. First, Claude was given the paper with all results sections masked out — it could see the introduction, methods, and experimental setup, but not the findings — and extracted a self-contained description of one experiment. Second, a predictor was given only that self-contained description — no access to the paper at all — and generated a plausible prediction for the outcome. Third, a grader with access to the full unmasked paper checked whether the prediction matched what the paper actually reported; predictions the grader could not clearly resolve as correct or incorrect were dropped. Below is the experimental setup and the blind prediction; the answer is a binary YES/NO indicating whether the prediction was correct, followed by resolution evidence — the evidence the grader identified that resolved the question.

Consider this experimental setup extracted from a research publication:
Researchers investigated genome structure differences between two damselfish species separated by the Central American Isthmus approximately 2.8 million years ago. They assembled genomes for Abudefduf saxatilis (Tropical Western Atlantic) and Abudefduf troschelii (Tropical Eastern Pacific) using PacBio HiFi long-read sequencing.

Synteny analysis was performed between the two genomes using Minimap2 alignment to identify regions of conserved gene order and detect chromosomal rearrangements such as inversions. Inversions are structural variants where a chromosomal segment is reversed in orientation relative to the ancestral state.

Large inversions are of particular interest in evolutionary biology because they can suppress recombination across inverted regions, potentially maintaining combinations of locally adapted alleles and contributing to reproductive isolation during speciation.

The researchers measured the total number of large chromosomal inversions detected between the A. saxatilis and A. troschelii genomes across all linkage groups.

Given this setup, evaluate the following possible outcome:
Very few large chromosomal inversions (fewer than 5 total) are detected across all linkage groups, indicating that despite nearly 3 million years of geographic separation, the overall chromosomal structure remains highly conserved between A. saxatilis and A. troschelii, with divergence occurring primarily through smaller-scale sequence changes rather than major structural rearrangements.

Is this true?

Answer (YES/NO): YES